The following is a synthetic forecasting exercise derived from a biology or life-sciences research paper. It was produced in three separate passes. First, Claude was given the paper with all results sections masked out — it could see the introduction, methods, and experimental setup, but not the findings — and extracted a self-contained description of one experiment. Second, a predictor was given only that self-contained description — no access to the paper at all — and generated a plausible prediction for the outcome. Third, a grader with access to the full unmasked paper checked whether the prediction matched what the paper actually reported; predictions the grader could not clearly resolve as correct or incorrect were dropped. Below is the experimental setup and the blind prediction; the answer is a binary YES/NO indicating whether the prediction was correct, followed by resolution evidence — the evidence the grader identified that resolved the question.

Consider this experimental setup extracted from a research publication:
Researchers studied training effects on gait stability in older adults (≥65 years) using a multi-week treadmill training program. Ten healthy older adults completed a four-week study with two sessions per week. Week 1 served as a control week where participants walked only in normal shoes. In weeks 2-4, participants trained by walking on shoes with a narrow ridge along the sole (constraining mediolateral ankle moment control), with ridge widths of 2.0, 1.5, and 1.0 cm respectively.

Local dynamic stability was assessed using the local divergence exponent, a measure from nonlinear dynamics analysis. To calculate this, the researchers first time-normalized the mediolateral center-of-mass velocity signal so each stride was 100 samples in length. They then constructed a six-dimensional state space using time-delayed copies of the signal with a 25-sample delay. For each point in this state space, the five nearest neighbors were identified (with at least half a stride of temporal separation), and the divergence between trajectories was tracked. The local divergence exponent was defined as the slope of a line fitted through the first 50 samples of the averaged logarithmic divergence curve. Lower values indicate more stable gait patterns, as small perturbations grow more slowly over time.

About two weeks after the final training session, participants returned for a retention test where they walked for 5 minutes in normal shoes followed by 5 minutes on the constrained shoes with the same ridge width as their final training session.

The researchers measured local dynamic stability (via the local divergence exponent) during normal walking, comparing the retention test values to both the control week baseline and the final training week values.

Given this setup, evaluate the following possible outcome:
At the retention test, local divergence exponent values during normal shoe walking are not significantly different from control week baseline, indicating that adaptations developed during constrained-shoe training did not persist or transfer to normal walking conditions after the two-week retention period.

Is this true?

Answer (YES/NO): YES